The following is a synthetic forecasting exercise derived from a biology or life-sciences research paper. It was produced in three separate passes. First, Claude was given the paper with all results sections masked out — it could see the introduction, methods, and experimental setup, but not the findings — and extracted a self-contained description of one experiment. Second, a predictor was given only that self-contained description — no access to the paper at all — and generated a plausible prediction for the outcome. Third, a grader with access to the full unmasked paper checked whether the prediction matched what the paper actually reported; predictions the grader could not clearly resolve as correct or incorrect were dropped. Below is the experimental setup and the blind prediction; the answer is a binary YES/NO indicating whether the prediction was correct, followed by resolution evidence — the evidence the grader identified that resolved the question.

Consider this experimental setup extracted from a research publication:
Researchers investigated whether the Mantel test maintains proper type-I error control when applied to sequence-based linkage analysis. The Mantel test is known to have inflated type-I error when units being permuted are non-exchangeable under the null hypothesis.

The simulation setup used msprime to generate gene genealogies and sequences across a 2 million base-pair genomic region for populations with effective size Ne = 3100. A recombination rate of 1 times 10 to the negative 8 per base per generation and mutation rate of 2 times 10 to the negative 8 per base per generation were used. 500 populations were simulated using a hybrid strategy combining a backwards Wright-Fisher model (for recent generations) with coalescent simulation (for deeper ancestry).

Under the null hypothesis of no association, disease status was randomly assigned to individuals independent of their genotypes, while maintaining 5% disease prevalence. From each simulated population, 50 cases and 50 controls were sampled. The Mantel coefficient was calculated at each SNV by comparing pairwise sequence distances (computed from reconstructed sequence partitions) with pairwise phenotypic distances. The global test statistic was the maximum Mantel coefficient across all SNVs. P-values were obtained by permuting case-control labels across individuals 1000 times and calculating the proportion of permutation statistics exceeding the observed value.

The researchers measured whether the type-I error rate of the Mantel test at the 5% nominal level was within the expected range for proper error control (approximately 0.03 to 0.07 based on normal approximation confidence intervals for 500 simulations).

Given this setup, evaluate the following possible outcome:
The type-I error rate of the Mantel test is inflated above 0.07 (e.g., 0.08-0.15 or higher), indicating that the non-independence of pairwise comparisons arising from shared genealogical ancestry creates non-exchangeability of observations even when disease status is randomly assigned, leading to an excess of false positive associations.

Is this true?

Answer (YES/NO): NO